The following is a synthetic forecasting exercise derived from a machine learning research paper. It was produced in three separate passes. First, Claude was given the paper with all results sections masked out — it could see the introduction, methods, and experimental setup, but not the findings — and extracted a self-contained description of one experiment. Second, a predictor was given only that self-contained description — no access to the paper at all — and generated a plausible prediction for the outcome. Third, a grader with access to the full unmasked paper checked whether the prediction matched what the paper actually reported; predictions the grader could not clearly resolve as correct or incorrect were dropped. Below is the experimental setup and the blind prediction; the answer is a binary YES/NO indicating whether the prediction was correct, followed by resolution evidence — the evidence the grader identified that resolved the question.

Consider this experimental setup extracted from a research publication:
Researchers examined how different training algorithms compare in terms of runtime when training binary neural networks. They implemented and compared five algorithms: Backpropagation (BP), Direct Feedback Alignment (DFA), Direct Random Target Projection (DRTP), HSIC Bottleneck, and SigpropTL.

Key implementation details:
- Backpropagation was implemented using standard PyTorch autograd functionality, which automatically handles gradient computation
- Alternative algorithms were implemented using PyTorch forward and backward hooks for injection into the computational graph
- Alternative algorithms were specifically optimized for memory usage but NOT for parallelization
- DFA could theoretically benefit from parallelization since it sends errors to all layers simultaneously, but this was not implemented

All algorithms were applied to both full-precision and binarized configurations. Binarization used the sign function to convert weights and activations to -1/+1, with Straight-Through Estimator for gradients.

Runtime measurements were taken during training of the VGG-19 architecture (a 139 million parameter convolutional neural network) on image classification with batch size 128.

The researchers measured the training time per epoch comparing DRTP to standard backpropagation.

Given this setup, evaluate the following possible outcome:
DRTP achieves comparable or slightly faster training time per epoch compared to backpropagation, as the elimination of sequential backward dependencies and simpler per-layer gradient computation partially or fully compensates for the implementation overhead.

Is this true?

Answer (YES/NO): NO